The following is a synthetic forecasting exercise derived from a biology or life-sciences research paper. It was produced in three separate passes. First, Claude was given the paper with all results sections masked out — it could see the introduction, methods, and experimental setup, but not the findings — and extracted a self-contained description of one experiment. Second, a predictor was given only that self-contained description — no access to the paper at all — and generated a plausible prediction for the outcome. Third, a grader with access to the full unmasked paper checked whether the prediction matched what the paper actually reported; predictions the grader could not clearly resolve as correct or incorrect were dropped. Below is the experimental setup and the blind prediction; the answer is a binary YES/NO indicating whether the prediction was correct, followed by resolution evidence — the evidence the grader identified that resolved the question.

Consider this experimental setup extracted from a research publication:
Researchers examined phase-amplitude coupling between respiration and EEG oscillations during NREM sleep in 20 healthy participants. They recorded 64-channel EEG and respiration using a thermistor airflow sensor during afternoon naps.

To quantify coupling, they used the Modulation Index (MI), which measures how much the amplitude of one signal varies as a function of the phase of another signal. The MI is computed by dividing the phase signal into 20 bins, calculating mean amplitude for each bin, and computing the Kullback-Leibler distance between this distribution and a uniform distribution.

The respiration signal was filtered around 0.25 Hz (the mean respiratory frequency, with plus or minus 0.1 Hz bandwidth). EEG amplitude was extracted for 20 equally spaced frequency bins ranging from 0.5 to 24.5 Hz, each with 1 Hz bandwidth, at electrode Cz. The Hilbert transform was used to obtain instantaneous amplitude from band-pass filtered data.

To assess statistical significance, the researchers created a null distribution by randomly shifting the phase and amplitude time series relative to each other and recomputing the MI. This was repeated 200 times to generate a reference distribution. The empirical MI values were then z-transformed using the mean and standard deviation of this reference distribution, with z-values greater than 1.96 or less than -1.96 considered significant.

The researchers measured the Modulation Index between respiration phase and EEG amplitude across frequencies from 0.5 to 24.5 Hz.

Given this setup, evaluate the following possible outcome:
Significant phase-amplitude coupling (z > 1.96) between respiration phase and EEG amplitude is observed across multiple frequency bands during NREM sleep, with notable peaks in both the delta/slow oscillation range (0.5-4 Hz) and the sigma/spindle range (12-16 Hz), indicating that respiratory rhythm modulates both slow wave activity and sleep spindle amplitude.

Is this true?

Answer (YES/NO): YES